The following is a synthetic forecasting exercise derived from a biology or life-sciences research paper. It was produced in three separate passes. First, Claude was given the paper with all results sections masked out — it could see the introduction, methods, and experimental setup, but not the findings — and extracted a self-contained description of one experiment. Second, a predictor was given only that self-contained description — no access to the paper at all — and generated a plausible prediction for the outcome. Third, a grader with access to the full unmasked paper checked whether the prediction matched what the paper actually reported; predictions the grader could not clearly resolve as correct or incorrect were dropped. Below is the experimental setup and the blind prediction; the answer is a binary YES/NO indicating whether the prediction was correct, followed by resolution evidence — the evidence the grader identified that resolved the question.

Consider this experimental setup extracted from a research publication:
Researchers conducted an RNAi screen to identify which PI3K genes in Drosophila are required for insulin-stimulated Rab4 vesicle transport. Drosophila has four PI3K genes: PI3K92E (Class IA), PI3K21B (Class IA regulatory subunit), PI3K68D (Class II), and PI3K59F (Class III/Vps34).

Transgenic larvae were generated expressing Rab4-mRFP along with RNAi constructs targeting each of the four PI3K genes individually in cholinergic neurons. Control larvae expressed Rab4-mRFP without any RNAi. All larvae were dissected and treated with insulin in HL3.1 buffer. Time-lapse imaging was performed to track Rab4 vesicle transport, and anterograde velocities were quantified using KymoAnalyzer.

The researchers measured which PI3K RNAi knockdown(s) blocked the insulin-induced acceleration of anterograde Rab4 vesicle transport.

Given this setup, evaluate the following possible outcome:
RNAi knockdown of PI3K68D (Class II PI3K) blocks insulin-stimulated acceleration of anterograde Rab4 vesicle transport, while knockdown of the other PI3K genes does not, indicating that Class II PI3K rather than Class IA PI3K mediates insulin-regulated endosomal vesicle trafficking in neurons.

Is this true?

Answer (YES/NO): NO